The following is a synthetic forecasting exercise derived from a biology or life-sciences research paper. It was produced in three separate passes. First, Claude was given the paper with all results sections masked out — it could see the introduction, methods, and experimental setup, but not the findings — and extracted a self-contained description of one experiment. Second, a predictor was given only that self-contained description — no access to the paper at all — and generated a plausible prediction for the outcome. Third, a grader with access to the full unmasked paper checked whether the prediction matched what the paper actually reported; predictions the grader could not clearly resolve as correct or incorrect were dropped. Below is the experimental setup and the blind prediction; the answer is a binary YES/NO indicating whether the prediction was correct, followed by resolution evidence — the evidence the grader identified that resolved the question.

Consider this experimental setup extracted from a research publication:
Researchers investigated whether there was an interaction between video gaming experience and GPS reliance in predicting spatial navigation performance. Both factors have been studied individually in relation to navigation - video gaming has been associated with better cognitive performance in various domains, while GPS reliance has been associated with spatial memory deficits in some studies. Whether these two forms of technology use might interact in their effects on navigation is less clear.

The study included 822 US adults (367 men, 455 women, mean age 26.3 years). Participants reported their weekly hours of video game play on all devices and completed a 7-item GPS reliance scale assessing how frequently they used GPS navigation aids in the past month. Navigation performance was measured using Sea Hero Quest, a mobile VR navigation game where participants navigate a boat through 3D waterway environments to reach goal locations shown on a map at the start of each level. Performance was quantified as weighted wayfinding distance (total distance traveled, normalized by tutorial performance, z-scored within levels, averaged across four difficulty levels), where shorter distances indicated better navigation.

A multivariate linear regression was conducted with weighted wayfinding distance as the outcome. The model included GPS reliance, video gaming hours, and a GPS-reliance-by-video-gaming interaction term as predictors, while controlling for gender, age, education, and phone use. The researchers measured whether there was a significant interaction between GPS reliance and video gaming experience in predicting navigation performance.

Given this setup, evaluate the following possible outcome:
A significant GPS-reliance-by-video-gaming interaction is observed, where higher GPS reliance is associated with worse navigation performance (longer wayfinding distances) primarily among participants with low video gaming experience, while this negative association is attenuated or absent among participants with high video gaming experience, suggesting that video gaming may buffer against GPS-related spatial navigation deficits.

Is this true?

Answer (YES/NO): NO